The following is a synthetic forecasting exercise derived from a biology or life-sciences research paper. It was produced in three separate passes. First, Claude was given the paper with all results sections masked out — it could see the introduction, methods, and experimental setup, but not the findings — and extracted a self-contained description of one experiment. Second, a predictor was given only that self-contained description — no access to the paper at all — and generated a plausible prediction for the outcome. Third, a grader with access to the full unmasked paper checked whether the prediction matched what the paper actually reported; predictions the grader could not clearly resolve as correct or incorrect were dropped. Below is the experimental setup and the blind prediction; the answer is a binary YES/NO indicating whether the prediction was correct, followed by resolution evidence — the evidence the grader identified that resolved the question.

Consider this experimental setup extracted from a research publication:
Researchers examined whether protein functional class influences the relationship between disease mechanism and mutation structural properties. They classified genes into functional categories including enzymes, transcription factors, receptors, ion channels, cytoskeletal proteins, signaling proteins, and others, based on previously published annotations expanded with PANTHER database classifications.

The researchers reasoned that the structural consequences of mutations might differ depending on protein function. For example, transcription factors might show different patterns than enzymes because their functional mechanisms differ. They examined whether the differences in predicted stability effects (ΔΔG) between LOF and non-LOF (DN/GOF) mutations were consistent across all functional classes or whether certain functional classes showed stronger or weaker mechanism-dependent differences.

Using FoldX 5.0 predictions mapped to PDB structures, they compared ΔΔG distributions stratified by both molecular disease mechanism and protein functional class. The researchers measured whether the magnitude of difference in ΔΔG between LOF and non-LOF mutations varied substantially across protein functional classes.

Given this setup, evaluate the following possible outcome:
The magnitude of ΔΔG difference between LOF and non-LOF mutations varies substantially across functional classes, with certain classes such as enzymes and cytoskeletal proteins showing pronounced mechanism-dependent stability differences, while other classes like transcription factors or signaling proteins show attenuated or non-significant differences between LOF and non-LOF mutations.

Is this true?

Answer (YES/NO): NO